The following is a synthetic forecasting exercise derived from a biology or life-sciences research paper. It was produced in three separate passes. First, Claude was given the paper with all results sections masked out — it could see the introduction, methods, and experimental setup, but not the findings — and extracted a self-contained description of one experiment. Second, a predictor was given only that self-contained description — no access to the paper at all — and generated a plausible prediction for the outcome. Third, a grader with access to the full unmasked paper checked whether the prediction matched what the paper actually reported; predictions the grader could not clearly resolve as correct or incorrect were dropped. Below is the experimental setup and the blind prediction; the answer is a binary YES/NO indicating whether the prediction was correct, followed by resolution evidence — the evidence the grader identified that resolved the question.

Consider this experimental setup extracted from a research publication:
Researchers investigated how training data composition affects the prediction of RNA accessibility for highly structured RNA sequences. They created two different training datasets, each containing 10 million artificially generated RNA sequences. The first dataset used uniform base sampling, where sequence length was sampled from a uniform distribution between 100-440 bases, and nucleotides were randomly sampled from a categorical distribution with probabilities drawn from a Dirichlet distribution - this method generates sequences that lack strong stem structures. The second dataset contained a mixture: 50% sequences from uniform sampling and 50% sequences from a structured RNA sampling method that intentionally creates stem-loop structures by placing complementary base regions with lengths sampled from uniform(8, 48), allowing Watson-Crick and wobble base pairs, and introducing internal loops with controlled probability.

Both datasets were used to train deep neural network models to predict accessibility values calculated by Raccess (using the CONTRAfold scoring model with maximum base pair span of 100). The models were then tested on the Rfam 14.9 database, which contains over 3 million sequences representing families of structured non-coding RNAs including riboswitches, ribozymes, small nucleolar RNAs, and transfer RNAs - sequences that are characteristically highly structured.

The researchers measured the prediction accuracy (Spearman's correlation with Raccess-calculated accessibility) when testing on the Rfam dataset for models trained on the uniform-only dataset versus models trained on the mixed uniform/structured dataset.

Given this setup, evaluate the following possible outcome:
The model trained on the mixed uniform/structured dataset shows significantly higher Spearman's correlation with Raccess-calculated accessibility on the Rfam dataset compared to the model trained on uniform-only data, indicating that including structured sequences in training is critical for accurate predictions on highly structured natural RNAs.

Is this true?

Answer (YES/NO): YES